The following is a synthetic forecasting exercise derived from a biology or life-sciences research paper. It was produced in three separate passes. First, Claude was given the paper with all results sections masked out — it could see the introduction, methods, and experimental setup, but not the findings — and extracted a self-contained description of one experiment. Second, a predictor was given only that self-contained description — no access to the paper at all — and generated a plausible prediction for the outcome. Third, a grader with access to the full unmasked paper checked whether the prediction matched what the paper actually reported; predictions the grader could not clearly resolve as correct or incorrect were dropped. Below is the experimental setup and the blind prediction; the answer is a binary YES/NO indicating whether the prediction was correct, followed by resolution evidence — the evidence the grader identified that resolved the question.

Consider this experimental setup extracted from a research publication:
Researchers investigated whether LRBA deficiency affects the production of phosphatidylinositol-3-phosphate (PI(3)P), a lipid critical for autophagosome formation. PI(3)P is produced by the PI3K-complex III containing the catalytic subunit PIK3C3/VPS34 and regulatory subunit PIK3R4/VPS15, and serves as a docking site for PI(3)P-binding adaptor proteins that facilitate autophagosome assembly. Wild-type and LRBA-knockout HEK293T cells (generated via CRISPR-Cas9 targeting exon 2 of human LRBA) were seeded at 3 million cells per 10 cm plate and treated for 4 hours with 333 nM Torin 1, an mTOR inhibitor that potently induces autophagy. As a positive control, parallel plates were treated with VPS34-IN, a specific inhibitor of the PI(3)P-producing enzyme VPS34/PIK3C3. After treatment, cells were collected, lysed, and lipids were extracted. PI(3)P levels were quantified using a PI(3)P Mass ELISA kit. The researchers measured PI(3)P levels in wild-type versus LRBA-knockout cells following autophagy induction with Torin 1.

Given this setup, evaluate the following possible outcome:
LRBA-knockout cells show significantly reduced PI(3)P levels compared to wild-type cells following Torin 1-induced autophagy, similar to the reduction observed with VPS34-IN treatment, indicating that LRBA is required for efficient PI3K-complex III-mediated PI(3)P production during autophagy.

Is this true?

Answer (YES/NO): YES